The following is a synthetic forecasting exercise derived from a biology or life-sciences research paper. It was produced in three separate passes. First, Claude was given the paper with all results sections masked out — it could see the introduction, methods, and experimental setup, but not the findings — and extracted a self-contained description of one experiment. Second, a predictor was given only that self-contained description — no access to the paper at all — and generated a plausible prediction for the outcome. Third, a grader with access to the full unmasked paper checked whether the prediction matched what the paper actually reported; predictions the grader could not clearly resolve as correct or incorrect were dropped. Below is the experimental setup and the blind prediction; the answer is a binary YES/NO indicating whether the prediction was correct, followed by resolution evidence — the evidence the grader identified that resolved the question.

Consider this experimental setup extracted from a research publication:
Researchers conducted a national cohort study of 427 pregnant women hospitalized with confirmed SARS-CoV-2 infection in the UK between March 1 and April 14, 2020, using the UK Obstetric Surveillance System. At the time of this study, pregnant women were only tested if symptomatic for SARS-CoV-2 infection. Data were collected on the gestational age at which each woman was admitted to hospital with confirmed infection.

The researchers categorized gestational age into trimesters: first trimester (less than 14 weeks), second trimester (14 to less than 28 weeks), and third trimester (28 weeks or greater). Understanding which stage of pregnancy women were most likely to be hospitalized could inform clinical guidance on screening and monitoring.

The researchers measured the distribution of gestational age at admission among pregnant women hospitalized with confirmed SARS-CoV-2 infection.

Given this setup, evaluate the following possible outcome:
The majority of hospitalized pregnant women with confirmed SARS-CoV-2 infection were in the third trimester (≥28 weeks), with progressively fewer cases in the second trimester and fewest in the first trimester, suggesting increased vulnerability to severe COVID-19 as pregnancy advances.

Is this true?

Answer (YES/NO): YES